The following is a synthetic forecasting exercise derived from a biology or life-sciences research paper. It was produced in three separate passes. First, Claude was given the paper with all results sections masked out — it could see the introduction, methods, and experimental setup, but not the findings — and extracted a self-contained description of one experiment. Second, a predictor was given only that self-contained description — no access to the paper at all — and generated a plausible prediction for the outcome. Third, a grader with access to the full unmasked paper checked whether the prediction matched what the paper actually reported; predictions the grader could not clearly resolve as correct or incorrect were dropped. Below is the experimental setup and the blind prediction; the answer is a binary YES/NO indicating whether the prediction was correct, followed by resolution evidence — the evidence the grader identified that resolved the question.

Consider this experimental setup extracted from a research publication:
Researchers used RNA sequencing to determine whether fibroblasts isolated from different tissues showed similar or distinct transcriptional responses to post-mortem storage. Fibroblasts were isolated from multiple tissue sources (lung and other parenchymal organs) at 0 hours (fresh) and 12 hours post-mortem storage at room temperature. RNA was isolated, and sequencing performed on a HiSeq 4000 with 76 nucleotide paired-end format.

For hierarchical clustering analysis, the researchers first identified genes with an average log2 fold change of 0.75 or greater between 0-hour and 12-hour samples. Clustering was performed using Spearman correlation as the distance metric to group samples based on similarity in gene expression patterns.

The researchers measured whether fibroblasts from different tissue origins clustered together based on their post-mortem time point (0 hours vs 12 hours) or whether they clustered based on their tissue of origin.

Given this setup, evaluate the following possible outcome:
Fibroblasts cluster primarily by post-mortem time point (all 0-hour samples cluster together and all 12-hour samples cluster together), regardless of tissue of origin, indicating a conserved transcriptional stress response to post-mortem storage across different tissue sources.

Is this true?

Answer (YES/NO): NO